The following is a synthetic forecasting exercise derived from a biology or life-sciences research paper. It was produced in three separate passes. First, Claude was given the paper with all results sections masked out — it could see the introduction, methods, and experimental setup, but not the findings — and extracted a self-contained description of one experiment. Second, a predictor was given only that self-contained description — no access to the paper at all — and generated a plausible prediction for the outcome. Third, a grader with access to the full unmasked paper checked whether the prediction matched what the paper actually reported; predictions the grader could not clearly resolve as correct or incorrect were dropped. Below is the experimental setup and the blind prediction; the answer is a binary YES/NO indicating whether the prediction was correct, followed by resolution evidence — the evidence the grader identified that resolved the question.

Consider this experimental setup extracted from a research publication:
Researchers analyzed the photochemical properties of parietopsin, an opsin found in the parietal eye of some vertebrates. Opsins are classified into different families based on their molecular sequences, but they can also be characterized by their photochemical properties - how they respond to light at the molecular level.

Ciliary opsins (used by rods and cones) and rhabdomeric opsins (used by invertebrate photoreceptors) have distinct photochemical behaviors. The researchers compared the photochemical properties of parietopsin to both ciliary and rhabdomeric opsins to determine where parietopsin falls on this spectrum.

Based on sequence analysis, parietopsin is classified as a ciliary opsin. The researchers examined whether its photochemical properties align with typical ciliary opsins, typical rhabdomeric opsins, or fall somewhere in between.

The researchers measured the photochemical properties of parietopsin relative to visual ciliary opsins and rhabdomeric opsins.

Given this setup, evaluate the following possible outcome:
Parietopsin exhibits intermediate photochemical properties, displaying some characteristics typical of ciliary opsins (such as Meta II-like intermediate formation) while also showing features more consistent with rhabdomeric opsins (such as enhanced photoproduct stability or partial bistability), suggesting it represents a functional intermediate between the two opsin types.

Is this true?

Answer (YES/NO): YES